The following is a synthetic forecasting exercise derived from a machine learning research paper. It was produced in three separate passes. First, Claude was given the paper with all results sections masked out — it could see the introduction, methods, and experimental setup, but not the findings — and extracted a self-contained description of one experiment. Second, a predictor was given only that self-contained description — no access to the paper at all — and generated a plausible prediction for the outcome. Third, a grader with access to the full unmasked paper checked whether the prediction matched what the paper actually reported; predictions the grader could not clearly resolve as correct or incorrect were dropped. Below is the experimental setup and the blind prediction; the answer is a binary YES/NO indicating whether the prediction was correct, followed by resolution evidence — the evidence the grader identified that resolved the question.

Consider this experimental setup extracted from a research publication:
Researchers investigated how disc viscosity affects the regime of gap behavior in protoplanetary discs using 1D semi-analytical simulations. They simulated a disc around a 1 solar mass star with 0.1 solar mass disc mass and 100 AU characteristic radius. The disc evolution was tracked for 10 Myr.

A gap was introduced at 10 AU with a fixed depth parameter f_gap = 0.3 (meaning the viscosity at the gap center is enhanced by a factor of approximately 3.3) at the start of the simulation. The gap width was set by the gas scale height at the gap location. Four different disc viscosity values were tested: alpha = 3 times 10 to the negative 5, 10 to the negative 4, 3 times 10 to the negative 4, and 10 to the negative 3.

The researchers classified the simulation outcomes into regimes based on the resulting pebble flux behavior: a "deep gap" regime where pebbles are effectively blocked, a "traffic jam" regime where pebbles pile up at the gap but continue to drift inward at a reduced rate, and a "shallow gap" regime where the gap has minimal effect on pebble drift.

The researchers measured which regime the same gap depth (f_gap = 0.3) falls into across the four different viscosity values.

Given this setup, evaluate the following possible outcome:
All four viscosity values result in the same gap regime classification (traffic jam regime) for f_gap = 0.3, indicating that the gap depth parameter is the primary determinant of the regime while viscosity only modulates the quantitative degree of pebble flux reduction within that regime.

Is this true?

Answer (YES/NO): NO